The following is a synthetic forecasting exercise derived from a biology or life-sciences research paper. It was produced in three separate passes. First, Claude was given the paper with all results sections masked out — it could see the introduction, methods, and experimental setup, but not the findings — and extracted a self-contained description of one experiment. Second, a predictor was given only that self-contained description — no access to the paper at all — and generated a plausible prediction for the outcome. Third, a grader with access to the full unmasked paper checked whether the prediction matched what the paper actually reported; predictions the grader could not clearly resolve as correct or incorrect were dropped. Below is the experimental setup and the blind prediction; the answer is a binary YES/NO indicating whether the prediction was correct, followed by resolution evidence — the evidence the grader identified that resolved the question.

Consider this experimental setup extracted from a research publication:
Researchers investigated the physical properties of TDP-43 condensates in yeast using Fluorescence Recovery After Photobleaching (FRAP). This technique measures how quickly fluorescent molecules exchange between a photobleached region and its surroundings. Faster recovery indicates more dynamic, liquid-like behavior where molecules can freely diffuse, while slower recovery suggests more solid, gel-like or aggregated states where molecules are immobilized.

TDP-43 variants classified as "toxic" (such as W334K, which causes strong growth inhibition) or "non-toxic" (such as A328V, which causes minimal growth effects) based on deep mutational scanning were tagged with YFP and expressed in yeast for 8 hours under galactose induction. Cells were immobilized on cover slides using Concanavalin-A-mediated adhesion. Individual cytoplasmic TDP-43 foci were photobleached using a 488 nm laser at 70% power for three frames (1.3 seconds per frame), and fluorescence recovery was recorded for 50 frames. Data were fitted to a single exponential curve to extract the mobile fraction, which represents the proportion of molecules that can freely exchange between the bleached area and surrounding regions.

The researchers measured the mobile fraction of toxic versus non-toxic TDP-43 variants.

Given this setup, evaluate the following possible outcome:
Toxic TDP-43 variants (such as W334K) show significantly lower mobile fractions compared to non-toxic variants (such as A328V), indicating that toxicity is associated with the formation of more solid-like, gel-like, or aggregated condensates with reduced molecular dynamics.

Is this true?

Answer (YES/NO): NO